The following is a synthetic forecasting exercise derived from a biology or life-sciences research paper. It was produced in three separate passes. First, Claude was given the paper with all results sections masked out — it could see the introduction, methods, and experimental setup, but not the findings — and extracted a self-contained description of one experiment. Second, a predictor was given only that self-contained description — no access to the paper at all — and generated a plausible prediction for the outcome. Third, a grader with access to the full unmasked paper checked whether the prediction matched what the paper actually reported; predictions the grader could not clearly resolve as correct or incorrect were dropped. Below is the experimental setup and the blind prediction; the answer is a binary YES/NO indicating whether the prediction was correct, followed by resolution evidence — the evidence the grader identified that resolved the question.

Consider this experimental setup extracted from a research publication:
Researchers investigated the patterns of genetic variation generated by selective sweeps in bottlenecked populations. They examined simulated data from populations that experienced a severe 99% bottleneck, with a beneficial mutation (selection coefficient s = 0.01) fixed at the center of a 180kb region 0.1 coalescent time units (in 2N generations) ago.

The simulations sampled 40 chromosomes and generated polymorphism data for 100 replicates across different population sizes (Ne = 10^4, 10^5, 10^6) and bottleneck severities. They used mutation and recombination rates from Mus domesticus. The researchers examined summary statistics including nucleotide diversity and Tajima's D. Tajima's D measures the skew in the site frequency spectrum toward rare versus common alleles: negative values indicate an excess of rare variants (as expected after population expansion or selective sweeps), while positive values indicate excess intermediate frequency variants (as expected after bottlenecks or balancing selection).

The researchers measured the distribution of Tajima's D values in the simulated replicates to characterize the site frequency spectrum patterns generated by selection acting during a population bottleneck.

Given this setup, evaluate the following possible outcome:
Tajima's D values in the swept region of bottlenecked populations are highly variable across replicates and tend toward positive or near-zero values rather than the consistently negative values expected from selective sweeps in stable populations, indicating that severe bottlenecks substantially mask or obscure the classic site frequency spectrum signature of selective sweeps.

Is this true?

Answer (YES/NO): NO